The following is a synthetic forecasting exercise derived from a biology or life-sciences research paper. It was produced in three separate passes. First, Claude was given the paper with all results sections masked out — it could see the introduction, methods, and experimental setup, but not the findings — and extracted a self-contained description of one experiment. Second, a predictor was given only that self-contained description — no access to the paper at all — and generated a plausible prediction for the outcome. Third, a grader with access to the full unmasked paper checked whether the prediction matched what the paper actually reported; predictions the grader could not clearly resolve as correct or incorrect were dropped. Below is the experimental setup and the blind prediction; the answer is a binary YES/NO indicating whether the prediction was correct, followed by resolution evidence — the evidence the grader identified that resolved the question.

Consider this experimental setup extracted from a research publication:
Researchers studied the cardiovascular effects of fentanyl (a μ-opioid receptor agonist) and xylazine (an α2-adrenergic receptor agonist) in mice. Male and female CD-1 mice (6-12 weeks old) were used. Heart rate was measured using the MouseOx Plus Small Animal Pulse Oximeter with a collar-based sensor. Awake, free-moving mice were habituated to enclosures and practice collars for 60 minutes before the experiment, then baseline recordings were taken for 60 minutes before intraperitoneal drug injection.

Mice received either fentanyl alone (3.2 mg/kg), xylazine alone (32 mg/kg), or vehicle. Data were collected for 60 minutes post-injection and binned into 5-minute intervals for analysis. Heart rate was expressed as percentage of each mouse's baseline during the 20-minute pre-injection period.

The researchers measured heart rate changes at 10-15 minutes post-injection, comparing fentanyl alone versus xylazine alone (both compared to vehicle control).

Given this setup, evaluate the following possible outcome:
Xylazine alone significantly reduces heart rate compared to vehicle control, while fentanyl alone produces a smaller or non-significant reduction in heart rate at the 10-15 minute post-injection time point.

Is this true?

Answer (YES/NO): YES